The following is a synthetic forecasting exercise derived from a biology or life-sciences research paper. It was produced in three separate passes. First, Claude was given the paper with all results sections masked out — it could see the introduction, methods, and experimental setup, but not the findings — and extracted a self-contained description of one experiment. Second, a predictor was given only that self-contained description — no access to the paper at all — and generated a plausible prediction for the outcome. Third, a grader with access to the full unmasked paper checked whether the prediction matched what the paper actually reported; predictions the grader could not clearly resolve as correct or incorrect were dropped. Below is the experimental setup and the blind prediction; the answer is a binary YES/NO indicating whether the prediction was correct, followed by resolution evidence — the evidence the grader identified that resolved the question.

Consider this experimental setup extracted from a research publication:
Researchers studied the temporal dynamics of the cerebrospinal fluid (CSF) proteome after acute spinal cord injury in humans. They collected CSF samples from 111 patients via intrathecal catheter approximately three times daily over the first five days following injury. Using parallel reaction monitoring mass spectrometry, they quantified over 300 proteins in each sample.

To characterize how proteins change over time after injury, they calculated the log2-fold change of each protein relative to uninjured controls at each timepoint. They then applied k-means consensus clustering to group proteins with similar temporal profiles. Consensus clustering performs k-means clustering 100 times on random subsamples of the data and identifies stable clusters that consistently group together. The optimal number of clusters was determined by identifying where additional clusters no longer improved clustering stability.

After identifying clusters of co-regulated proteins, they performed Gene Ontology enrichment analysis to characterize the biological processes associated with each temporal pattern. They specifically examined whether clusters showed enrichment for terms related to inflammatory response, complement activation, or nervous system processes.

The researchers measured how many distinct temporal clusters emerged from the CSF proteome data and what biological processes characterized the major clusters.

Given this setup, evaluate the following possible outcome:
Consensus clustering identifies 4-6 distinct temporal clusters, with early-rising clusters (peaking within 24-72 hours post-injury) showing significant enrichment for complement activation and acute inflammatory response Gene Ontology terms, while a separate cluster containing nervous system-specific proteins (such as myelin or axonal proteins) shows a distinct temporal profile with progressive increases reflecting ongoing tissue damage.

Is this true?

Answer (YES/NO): NO